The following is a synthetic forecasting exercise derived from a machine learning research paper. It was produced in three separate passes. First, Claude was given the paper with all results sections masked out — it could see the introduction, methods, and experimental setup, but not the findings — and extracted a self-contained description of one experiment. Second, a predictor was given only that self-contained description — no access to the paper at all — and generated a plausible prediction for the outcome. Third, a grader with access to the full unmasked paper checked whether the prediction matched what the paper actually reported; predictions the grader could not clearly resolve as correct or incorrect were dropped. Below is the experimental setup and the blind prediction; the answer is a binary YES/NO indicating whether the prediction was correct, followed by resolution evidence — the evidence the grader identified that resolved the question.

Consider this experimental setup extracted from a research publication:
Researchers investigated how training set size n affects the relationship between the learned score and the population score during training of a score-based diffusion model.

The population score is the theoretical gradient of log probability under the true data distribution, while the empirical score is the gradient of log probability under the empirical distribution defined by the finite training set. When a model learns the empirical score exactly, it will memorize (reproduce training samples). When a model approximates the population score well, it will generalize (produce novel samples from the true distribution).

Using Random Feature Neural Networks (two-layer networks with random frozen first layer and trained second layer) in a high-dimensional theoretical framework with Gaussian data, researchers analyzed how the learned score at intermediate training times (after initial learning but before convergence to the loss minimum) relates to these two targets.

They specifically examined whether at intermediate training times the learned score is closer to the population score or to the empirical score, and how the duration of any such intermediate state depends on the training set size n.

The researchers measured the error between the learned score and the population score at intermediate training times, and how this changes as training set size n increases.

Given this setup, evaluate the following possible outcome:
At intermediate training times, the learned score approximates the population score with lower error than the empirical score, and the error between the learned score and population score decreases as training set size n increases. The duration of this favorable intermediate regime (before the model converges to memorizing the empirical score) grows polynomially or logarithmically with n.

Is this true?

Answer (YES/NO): NO